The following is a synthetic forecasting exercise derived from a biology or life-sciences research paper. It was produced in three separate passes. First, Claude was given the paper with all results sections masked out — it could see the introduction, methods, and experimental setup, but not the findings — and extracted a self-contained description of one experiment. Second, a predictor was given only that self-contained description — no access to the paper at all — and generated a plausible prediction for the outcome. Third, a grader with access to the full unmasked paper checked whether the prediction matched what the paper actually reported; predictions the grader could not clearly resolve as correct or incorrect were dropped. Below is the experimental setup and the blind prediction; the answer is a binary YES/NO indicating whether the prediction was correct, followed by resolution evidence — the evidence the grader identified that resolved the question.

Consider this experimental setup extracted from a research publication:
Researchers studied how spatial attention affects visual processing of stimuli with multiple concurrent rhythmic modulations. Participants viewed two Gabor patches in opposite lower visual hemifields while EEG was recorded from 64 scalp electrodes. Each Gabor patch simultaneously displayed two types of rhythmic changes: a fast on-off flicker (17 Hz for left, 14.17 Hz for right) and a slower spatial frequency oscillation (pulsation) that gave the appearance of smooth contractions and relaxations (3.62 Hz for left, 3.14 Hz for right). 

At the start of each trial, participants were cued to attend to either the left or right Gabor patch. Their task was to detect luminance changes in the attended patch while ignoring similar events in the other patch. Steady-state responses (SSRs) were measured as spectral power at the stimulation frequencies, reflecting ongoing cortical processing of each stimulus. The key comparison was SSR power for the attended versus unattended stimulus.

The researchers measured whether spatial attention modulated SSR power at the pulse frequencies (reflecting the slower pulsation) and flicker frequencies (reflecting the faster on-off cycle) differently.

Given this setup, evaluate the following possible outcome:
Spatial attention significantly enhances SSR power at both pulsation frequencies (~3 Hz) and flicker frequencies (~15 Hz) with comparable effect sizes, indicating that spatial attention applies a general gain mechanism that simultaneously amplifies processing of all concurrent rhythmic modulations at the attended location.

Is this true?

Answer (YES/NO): YES